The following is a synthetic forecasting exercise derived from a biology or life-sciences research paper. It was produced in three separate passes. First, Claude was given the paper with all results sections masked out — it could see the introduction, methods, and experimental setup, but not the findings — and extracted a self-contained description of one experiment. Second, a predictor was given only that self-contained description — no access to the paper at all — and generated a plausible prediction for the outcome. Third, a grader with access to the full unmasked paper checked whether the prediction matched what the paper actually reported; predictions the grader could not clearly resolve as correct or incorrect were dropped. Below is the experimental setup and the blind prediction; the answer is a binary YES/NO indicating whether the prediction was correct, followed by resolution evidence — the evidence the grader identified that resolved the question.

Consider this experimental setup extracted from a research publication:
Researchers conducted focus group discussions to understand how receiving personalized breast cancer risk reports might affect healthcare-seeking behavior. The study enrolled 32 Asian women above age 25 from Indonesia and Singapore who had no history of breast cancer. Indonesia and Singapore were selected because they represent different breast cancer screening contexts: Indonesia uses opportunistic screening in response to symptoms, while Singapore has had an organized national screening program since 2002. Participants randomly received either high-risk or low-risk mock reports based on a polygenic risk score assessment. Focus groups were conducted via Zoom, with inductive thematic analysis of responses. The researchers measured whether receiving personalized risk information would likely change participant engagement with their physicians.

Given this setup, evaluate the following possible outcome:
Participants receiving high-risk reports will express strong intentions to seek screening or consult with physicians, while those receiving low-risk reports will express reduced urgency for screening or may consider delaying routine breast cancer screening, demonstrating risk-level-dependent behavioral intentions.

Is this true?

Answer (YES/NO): NO